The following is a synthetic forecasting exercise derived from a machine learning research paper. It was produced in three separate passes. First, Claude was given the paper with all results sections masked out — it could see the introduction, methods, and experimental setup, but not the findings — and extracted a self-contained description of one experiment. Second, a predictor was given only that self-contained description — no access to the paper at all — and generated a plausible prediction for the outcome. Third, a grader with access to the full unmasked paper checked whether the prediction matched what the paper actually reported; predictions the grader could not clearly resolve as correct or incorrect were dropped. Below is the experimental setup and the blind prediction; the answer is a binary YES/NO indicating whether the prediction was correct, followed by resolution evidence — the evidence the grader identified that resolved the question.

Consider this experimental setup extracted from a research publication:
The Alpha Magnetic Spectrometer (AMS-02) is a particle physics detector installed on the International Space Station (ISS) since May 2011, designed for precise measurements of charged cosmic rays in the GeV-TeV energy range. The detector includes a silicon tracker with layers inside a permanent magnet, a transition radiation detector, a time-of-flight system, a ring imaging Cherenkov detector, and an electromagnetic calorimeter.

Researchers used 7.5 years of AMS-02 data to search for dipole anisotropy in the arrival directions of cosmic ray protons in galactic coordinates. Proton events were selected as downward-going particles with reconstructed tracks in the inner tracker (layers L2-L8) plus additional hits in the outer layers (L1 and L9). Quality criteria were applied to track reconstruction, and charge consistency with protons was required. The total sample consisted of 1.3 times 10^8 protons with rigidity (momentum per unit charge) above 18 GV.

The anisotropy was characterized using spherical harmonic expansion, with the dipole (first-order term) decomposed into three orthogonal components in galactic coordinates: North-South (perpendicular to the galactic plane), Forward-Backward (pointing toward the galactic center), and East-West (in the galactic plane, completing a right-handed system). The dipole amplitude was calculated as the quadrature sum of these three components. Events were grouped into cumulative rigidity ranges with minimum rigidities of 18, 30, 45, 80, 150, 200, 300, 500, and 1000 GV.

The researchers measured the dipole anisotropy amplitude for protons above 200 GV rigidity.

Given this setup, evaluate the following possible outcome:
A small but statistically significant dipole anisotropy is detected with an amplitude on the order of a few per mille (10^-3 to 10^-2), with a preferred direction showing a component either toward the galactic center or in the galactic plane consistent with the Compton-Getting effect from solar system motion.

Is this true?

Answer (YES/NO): NO